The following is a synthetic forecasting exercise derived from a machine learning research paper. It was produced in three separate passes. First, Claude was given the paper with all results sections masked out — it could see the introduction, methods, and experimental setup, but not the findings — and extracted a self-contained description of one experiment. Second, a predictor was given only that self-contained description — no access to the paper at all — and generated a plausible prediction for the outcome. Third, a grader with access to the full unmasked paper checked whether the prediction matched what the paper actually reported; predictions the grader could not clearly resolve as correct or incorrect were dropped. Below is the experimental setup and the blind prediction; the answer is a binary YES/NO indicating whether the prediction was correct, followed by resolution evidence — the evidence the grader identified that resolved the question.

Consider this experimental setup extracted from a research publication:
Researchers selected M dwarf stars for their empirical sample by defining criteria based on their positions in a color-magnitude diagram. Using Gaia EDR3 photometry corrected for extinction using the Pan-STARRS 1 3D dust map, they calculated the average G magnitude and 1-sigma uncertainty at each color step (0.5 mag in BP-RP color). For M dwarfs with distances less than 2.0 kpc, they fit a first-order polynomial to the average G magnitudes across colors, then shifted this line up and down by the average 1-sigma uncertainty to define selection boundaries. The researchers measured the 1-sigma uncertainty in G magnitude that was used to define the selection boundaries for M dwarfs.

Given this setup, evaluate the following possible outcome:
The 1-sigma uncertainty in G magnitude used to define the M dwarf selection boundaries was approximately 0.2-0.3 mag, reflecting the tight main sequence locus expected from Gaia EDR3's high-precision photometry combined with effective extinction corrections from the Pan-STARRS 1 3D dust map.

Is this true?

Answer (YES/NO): NO